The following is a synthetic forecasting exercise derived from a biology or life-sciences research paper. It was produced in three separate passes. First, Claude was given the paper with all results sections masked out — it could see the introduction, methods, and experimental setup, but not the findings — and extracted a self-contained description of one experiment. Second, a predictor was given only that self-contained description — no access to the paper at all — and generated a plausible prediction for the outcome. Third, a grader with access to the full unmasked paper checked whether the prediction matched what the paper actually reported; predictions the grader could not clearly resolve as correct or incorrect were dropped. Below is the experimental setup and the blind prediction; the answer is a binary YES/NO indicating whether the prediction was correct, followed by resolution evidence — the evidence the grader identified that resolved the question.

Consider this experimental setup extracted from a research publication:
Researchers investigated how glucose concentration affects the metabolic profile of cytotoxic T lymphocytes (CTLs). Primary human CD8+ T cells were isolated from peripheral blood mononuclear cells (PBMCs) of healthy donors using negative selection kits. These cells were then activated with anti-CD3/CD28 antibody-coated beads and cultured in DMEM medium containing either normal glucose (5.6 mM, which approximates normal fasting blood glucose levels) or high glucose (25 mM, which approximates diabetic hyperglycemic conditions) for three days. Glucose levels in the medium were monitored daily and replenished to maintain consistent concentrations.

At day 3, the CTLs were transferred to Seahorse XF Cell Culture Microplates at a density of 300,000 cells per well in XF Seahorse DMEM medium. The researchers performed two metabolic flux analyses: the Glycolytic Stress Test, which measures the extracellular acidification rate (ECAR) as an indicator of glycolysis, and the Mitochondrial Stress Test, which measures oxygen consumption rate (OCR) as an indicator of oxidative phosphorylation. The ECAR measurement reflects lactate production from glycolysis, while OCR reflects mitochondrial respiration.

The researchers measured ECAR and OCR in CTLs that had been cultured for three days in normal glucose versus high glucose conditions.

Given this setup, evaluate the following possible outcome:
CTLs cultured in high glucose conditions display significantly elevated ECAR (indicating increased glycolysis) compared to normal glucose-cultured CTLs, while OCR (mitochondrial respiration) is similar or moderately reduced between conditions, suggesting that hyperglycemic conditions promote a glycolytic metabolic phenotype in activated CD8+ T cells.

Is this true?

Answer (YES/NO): NO